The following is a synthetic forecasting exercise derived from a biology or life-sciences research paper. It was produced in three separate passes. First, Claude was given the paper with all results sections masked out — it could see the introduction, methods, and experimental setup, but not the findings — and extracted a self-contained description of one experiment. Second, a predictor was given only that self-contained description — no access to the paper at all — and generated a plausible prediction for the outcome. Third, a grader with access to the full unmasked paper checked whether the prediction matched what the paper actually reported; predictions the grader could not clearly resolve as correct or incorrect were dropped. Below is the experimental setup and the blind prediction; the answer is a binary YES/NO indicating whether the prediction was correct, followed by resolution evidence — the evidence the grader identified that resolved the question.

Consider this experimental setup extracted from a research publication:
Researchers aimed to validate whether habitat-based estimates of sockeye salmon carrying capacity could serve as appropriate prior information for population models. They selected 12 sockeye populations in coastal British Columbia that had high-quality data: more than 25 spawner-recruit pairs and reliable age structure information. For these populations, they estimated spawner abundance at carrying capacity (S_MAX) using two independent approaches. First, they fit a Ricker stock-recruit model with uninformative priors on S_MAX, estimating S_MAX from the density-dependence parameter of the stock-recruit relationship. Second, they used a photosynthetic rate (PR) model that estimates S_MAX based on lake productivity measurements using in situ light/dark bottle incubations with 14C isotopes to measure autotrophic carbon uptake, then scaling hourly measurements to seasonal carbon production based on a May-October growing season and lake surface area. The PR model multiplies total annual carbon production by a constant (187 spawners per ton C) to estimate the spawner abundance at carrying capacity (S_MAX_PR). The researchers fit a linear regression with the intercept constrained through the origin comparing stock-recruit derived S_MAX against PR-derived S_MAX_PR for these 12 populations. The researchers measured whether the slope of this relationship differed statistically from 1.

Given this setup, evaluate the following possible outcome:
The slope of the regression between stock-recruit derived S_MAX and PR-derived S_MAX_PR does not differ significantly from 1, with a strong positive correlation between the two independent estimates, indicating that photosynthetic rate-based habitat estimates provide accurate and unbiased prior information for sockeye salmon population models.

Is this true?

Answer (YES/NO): YES